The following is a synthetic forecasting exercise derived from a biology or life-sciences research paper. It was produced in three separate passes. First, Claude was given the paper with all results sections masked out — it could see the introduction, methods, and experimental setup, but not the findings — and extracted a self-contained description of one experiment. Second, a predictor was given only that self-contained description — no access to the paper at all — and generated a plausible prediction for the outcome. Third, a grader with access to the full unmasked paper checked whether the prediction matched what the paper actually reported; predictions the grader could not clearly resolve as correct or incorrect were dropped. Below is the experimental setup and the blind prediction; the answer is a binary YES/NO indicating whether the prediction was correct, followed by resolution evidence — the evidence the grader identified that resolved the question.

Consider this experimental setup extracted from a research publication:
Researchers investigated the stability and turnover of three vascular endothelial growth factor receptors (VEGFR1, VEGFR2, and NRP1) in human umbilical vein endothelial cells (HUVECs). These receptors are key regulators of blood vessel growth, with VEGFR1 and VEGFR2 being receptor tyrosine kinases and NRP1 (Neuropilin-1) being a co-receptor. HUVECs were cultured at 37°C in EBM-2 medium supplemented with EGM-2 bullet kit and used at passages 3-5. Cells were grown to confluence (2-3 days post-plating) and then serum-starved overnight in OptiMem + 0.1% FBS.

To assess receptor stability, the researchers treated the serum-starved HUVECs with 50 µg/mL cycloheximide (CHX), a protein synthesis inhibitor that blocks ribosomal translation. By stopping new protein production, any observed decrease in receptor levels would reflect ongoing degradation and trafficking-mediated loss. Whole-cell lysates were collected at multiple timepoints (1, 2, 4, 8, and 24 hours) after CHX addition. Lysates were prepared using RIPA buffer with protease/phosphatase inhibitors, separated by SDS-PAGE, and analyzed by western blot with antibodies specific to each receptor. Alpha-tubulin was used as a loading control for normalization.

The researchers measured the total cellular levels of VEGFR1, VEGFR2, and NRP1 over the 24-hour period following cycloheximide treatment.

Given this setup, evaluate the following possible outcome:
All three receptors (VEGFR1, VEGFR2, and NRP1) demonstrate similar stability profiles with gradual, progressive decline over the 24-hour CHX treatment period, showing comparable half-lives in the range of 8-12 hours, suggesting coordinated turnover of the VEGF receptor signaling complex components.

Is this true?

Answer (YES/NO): NO